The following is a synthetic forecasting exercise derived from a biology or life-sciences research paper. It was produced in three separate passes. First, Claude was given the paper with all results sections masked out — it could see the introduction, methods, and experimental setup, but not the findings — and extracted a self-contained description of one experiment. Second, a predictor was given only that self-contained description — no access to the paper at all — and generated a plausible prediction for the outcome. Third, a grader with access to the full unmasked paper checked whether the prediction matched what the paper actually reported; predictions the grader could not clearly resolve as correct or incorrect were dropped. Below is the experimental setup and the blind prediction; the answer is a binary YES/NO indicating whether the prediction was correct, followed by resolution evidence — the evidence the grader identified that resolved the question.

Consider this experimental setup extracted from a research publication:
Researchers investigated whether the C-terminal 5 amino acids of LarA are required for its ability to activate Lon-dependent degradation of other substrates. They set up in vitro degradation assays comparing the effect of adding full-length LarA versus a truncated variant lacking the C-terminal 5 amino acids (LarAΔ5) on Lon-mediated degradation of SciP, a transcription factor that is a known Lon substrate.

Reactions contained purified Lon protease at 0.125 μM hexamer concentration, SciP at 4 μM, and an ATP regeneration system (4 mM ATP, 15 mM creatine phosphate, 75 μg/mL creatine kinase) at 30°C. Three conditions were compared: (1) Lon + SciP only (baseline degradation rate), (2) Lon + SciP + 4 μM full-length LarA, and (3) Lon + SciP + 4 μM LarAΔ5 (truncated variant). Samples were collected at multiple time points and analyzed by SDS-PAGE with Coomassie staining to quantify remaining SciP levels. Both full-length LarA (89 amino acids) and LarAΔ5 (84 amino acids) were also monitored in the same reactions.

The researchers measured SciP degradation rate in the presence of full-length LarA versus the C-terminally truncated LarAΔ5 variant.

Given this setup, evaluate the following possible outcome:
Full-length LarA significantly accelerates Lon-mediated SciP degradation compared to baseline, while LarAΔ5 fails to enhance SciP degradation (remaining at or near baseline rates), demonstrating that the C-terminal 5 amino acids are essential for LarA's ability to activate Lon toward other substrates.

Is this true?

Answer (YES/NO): YES